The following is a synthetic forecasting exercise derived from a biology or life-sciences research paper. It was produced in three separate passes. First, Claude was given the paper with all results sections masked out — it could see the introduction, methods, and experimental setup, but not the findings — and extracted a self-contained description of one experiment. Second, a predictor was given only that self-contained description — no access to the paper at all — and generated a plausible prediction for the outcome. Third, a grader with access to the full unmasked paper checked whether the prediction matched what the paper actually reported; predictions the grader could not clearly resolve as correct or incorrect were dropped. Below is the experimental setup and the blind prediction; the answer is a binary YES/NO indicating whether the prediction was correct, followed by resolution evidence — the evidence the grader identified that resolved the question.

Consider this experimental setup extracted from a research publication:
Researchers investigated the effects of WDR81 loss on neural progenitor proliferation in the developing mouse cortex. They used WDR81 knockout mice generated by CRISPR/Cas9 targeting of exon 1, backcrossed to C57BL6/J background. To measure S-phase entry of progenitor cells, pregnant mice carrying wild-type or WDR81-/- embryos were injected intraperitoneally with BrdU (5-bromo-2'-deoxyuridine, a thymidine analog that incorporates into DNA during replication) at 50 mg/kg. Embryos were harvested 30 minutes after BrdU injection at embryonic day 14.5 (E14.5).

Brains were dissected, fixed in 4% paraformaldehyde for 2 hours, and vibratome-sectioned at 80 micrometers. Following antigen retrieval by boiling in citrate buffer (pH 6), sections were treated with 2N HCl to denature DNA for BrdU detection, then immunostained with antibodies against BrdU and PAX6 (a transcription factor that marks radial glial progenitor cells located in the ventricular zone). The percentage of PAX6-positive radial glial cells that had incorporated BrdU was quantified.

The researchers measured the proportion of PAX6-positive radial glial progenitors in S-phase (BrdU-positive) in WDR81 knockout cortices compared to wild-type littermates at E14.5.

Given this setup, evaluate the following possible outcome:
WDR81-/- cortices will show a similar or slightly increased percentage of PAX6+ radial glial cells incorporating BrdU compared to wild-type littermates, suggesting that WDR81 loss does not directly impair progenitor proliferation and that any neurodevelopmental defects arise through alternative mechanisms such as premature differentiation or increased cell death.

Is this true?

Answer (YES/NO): NO